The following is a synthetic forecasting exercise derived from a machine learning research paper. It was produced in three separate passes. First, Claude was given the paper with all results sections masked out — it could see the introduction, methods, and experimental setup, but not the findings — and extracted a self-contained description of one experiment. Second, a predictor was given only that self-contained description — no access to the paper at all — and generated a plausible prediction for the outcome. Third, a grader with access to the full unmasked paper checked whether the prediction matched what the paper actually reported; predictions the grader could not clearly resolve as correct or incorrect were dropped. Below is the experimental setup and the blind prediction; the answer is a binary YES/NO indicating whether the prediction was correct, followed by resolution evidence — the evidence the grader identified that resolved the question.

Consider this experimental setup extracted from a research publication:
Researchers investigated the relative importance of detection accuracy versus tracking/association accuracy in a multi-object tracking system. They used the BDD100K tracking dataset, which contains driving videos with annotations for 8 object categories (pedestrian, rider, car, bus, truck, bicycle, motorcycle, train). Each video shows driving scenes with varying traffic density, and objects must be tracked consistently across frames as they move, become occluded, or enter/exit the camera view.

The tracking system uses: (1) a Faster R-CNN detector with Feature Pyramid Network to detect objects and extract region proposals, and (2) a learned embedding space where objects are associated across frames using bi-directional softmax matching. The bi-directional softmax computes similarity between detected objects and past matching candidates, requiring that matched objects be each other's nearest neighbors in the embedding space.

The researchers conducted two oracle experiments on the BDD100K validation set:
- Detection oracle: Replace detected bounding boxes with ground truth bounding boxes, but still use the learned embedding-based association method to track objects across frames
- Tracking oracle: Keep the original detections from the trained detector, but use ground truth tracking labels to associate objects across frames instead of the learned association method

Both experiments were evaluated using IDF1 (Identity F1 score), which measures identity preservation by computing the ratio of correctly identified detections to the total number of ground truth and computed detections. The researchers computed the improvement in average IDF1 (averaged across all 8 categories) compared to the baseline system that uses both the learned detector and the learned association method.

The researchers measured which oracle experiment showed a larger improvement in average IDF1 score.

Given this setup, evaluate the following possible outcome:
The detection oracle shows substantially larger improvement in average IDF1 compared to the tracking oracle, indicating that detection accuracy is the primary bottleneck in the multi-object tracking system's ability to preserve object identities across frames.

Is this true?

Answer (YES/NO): YES